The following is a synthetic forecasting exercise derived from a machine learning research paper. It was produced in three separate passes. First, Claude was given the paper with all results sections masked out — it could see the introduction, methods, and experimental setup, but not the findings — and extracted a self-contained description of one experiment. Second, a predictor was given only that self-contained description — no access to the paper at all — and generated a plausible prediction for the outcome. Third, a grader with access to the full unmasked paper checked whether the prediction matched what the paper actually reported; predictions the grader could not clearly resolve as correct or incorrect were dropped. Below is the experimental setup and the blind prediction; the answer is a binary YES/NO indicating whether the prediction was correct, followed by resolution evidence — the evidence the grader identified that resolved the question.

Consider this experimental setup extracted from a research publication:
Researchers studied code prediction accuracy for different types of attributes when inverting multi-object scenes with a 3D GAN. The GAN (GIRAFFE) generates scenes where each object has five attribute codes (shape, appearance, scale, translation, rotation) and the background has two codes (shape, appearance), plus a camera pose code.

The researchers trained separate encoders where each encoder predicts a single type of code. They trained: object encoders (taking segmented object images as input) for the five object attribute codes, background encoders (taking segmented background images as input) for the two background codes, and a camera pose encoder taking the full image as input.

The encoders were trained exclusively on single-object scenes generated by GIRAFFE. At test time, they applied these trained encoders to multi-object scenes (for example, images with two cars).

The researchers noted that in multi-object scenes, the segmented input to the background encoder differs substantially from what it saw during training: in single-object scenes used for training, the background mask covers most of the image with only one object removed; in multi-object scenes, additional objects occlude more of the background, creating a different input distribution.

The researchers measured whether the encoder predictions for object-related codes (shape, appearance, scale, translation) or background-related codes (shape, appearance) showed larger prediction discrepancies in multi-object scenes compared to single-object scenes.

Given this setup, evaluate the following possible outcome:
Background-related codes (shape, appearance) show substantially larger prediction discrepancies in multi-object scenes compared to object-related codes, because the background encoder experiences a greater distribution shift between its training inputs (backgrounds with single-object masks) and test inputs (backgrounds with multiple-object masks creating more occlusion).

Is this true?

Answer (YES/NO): YES